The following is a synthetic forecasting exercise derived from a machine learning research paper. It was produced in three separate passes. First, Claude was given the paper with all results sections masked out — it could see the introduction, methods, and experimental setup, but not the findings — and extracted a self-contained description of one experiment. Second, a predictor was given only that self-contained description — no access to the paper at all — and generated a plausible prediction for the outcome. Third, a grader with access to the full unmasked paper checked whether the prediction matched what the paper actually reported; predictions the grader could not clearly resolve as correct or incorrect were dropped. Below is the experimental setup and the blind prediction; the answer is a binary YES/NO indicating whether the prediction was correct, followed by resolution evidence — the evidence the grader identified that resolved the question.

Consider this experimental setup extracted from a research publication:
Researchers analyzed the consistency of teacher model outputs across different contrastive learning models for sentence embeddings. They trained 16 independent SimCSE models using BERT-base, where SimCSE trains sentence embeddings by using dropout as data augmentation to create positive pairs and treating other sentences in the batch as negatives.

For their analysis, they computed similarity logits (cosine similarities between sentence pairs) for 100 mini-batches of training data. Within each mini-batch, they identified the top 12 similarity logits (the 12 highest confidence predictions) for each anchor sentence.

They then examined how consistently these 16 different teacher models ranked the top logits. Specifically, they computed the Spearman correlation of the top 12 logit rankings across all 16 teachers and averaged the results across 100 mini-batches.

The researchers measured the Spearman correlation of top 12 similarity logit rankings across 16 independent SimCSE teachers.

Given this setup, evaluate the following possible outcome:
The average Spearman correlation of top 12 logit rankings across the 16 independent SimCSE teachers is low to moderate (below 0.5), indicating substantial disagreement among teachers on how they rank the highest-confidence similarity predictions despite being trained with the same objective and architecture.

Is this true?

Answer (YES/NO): YES